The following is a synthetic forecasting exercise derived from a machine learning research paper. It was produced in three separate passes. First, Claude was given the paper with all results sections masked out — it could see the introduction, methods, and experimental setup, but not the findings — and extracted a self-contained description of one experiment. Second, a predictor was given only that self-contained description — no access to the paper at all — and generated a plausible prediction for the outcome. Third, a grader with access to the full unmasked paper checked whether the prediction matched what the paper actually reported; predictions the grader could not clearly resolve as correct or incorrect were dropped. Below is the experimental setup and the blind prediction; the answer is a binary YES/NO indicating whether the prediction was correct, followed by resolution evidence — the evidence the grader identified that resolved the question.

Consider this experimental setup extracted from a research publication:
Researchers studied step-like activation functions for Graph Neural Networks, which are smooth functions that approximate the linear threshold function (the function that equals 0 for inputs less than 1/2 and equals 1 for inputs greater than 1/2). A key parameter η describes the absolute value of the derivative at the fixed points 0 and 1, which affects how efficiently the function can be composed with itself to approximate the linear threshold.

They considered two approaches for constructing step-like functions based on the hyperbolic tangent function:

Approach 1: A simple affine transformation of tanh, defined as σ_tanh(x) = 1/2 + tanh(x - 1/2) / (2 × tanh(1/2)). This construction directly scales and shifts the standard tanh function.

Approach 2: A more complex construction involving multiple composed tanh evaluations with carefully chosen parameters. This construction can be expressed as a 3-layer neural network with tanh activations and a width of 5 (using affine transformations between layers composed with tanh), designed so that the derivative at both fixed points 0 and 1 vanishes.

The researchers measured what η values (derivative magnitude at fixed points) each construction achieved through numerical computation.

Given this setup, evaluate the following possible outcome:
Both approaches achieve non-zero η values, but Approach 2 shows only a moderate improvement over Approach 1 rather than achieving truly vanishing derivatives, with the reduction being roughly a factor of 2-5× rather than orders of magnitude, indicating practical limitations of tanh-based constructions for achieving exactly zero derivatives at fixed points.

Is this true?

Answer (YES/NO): NO